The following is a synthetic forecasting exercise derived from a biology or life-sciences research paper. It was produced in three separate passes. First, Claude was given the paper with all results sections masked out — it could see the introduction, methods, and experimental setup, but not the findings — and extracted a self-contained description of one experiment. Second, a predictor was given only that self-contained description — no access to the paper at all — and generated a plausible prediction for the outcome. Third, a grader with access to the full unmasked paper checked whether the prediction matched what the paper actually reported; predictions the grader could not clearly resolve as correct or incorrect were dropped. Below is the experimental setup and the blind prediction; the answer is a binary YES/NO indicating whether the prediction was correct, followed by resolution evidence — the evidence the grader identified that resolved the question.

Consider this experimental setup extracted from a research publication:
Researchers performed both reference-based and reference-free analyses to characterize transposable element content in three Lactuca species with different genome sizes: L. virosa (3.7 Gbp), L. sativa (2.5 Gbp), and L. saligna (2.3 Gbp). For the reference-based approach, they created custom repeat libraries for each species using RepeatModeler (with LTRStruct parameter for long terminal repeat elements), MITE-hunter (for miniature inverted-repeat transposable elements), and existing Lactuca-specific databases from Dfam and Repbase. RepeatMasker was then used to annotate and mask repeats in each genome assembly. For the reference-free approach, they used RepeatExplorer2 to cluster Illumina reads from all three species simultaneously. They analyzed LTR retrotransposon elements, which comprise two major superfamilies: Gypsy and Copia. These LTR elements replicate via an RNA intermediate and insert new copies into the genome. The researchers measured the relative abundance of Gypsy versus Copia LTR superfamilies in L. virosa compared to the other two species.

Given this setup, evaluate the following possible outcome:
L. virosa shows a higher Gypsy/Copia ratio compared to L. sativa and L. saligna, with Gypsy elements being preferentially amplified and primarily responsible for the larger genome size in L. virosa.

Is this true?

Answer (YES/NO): NO